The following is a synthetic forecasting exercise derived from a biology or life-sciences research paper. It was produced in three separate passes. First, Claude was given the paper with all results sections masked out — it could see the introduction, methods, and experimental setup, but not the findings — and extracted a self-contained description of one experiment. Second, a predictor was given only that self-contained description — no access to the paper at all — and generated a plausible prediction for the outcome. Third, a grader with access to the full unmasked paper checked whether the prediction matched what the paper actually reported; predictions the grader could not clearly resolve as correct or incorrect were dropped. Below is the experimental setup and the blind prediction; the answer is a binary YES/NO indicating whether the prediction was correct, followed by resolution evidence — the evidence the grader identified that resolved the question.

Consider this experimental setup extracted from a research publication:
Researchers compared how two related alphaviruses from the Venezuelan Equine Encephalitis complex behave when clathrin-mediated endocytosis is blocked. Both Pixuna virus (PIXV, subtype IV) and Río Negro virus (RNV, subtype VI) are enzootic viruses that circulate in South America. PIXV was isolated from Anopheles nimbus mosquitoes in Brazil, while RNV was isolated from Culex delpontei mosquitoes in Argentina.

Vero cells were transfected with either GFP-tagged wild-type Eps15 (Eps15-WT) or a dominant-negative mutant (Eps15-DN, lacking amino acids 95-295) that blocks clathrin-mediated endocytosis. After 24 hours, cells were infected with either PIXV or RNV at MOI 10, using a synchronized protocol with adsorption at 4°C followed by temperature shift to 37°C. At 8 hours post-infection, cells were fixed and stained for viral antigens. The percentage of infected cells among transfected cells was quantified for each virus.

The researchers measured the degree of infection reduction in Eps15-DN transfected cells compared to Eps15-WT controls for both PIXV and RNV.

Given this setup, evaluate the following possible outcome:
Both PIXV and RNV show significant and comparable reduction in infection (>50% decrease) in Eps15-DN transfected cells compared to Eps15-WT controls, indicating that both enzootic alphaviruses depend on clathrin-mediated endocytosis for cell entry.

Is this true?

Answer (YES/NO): YES